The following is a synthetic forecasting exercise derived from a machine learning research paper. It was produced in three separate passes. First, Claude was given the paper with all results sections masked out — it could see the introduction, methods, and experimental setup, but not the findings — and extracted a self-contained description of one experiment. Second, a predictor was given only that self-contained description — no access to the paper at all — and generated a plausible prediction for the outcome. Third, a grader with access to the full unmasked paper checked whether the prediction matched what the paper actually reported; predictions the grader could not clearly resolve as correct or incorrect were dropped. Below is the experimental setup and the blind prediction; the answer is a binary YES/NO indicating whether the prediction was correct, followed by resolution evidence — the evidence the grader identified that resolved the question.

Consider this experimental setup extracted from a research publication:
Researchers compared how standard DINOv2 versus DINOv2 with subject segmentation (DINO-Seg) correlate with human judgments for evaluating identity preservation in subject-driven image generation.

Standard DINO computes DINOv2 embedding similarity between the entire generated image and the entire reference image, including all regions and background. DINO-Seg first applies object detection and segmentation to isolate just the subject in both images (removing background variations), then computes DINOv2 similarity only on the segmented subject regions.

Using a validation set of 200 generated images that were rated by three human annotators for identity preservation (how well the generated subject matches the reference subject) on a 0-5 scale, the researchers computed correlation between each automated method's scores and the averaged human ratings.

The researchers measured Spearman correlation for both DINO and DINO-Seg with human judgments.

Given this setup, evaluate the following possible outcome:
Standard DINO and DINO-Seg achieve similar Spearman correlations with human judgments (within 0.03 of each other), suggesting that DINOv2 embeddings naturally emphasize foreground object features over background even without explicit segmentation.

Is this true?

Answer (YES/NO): NO